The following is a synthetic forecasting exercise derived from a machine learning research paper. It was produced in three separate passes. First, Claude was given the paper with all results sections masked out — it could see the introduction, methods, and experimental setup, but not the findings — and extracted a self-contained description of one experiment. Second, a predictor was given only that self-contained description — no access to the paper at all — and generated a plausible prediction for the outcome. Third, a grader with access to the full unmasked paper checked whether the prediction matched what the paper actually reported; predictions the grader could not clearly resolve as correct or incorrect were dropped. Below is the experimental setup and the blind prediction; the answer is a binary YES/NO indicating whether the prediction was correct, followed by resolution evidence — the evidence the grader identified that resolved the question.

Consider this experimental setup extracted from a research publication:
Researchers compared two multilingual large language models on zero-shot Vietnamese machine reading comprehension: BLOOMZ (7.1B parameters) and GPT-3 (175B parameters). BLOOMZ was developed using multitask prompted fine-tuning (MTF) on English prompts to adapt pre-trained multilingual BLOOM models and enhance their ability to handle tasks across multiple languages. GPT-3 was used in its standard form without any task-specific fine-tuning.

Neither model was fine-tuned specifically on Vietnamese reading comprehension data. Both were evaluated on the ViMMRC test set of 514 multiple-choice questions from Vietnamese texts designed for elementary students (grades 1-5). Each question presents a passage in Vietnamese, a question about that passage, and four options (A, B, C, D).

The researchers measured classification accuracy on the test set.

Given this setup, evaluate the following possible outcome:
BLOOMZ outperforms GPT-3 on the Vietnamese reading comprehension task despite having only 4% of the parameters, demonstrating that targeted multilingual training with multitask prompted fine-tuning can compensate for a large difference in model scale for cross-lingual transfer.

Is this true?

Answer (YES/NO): YES